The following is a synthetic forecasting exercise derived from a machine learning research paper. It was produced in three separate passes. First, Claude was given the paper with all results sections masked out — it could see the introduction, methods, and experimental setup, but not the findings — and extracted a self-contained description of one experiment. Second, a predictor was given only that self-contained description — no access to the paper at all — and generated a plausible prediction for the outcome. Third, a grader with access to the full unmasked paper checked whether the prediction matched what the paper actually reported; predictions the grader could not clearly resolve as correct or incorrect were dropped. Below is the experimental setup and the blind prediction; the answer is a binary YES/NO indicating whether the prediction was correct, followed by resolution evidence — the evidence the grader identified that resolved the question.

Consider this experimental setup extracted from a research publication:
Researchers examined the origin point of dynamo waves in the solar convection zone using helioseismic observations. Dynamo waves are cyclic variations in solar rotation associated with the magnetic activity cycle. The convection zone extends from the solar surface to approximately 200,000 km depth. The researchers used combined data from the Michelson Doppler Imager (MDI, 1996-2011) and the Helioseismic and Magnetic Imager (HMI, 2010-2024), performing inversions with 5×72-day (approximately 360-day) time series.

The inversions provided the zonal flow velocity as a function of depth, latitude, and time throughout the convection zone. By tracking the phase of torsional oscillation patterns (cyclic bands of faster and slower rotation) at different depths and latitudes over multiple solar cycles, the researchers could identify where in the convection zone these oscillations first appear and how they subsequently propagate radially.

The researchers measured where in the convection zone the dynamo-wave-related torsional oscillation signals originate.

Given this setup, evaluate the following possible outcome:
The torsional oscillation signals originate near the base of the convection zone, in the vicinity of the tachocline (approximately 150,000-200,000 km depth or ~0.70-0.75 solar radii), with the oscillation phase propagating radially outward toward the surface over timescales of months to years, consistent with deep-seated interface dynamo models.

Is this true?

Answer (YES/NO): YES